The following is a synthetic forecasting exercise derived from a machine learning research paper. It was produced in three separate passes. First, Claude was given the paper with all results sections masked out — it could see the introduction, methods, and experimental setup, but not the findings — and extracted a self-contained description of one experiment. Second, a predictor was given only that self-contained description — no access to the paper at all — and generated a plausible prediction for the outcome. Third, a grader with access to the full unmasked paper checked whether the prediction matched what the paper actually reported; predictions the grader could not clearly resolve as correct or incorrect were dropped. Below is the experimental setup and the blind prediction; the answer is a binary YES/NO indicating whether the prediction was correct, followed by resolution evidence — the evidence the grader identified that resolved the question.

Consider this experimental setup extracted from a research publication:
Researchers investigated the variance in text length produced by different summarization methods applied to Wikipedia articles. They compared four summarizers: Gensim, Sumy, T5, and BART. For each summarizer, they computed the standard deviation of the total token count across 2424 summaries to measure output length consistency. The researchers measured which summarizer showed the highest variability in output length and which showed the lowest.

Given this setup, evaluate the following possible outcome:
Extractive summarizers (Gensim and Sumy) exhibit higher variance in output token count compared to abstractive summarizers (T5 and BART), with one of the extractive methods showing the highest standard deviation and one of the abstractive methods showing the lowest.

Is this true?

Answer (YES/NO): NO